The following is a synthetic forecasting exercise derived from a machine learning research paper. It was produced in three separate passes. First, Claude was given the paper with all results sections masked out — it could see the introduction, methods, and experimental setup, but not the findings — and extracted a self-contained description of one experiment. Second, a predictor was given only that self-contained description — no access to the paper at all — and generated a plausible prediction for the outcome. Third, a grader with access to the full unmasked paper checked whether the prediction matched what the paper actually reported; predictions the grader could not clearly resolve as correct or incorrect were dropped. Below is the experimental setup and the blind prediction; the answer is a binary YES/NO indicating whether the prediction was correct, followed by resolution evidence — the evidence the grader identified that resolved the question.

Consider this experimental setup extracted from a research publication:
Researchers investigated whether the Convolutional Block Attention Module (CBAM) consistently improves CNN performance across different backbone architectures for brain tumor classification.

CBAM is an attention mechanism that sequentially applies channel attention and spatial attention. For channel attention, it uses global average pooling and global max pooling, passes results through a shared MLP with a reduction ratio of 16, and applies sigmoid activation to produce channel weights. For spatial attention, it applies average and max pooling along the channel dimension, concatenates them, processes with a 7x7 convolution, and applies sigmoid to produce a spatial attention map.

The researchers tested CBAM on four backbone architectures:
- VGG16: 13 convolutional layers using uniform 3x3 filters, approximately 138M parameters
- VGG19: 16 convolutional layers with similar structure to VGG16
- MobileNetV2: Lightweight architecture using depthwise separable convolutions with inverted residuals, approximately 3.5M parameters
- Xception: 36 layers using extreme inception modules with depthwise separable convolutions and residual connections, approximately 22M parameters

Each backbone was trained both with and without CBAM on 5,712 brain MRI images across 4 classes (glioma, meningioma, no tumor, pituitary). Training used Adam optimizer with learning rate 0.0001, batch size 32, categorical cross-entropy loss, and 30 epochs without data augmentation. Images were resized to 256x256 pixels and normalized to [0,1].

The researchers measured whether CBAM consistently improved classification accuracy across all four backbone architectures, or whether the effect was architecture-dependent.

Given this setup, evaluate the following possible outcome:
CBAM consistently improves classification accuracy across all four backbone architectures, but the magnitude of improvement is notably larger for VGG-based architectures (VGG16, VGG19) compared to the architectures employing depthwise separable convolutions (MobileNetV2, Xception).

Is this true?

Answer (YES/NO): NO